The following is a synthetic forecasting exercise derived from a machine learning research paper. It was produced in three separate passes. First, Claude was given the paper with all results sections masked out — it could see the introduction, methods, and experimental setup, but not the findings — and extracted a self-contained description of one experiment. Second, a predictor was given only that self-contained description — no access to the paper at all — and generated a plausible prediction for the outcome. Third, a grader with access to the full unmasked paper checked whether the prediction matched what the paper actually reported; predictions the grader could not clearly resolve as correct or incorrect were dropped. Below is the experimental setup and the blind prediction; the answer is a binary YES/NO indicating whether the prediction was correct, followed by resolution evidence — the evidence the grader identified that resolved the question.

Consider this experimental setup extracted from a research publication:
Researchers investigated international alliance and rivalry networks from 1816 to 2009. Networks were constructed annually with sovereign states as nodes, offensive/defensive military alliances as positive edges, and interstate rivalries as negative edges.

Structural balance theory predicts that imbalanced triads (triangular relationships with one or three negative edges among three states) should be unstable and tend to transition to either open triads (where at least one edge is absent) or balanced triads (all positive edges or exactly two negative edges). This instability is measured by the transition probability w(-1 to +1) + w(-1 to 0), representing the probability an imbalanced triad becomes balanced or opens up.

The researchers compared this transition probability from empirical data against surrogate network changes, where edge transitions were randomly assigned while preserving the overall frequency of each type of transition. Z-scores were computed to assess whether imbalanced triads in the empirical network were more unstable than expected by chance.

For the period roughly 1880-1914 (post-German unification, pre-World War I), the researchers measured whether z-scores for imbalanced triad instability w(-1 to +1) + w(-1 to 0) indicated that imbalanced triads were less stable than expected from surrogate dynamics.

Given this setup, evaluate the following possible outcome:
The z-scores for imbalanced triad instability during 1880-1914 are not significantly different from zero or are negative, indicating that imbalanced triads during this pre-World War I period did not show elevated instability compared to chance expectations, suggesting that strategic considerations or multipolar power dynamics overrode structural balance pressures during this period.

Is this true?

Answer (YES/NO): YES